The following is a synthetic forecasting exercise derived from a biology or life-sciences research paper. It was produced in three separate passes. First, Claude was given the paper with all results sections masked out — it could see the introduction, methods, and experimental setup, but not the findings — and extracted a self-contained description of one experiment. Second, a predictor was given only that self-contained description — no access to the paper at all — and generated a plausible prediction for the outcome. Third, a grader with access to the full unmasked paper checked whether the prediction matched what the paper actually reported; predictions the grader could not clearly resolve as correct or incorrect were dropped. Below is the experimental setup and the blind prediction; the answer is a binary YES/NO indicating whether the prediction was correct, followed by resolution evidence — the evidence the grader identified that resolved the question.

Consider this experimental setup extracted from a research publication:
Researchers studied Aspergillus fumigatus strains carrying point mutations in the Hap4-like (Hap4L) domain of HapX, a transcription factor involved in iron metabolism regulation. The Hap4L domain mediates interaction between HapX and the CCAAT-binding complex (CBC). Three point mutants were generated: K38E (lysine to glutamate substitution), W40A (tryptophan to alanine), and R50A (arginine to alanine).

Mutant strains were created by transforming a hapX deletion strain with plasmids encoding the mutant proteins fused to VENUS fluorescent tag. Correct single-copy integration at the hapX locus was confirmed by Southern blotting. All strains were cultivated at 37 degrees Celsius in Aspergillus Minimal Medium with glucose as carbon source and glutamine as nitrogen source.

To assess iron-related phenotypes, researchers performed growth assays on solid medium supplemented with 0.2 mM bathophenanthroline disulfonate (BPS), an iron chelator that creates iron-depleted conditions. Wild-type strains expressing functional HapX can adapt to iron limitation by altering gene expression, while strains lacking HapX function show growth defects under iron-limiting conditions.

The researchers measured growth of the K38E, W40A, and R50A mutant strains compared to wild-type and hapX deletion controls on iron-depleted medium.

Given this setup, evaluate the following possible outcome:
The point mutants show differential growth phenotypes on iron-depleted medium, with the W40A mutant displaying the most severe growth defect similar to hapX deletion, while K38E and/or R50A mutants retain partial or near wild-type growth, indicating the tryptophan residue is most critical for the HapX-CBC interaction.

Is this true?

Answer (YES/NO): NO